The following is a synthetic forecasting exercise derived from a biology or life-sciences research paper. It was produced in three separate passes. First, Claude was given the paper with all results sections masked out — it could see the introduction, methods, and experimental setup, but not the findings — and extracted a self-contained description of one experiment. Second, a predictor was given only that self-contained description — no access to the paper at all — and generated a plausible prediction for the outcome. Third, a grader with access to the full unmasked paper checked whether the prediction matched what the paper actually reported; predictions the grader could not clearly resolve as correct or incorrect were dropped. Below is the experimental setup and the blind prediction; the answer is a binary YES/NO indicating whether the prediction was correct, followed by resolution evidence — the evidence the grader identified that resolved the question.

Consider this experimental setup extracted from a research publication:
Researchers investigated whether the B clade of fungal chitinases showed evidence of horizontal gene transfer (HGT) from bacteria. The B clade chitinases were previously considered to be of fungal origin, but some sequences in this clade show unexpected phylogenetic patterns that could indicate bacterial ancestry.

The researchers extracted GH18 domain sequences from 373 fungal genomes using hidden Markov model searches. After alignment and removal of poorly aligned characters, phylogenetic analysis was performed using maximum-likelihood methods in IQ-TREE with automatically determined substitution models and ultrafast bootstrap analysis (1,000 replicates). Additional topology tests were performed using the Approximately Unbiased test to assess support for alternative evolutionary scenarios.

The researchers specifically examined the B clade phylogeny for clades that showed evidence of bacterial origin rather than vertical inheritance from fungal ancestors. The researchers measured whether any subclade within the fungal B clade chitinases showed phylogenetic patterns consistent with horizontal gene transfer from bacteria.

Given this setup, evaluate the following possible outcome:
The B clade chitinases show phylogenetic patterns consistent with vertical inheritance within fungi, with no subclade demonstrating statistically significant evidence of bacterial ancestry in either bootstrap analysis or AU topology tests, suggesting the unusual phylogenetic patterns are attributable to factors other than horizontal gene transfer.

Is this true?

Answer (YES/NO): NO